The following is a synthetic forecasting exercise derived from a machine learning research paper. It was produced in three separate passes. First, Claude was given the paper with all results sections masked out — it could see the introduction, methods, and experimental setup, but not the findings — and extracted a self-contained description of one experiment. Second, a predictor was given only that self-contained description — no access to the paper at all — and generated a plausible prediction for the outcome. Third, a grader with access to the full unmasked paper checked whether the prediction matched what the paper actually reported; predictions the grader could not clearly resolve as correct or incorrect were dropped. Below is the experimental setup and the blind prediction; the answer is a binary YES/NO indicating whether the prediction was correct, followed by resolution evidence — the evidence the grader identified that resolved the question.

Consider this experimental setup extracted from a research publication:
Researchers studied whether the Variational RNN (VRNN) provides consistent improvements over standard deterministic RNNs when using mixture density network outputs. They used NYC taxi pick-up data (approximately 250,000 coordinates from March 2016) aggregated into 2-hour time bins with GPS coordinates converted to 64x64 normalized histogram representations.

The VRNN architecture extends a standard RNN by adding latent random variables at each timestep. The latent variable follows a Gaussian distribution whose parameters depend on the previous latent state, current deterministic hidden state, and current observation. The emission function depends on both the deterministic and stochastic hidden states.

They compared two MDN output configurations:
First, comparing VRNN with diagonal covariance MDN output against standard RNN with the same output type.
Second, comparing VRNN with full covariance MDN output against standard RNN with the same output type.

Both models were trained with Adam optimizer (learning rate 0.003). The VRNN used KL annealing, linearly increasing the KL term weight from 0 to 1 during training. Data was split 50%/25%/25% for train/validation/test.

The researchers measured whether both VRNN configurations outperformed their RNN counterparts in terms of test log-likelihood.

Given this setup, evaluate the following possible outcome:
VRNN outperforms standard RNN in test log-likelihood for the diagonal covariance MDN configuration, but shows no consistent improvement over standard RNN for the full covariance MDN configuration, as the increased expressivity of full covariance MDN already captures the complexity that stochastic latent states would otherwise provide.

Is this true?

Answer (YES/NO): NO